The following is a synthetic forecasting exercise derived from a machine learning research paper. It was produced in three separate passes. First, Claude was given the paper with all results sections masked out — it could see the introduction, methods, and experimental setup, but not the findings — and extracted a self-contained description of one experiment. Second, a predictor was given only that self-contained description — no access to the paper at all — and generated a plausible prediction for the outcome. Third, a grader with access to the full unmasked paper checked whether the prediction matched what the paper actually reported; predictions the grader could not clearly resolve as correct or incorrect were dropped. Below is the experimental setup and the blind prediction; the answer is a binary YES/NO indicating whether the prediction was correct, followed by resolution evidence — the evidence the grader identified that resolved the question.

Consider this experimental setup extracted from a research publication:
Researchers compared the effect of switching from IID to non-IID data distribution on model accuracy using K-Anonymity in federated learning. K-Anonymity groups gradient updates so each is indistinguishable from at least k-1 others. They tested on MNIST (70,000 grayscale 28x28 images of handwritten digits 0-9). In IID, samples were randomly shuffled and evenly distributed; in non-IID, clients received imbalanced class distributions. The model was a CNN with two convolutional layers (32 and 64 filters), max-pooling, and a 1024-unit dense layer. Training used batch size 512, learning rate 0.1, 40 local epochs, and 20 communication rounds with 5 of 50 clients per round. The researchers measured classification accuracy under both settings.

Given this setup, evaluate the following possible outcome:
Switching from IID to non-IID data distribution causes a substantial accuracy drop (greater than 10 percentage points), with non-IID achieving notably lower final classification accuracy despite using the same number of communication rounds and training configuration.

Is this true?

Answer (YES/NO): YES